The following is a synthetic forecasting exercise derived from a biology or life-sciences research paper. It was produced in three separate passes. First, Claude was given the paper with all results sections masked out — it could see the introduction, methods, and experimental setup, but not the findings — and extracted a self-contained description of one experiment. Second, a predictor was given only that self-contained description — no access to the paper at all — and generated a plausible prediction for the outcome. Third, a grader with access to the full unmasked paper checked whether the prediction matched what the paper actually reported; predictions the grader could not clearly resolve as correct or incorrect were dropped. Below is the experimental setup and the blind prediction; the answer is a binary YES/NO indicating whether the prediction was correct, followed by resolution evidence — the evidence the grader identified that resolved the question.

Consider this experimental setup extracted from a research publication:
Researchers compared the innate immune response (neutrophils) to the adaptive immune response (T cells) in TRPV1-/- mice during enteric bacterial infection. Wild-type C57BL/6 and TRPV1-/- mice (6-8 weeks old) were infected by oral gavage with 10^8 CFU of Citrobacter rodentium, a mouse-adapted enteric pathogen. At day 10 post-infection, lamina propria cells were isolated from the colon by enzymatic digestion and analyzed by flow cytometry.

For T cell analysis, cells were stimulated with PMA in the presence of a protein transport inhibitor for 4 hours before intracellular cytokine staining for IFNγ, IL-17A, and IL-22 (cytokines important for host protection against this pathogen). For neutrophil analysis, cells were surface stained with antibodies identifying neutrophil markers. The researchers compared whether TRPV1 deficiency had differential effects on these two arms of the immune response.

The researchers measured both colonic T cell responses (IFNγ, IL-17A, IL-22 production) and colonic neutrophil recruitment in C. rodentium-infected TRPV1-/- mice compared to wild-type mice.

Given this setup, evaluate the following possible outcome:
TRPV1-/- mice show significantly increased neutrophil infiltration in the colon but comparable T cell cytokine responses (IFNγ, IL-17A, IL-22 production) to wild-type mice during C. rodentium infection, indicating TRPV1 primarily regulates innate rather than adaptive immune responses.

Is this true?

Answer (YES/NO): NO